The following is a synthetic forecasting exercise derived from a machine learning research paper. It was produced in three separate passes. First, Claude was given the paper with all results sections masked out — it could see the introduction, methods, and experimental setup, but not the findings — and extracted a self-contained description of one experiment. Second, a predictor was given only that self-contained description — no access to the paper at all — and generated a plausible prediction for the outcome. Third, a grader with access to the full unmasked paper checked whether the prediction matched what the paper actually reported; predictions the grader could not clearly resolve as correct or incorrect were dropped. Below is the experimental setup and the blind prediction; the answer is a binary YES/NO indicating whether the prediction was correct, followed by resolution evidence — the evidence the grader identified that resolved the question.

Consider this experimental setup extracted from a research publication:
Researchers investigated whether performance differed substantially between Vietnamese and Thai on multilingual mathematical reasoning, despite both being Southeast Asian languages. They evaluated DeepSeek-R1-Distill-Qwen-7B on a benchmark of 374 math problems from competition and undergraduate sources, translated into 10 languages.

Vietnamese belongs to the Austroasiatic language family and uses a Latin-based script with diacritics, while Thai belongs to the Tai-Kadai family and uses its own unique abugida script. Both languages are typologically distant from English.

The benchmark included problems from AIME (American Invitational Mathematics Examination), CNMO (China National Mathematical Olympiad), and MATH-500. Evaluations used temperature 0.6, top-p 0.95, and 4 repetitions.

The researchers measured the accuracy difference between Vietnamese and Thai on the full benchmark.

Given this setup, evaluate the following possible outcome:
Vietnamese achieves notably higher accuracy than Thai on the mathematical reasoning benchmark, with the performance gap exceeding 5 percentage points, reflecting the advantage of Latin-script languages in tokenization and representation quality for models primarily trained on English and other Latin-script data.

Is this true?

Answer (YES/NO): YES